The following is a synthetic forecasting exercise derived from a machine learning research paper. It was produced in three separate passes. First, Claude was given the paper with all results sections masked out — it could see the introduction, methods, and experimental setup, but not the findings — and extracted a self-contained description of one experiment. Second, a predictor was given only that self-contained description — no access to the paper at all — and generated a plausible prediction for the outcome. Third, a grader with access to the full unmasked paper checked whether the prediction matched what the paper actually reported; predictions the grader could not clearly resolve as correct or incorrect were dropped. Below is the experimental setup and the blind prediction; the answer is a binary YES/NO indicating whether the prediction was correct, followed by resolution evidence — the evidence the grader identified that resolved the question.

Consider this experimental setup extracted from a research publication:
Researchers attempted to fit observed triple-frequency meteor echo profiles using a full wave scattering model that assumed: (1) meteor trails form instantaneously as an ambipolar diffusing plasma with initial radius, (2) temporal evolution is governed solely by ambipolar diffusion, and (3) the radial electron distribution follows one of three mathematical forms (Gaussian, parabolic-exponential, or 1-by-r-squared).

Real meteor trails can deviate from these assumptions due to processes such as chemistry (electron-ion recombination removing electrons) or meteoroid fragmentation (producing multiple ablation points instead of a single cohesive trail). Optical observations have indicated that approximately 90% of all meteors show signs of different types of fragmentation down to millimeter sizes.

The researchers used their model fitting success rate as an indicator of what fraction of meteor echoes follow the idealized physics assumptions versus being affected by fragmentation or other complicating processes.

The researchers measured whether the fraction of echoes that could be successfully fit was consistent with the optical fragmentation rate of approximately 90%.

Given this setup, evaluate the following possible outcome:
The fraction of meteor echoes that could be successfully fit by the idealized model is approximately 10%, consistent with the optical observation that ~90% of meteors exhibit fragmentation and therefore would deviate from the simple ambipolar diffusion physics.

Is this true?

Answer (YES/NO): NO